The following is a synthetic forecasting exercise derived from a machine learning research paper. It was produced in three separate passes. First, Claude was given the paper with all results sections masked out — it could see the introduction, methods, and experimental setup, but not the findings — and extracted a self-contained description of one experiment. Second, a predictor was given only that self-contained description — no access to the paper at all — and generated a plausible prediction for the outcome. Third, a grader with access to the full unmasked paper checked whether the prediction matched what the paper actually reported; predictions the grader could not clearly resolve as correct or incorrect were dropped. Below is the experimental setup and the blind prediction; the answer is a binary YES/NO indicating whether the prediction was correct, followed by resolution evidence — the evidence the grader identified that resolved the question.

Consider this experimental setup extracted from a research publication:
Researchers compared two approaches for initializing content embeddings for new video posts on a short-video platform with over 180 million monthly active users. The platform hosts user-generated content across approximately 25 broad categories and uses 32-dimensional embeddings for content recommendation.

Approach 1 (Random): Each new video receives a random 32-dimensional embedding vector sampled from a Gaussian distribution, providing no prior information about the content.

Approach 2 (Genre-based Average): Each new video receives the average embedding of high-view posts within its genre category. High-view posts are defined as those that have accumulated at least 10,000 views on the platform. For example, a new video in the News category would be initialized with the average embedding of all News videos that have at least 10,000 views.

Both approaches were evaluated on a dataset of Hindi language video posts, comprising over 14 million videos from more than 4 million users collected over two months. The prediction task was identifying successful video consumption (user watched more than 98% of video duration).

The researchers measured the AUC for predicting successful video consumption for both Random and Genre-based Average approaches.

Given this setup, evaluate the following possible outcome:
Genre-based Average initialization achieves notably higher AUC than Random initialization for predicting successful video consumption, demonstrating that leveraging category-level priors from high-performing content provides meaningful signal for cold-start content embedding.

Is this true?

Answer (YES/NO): YES